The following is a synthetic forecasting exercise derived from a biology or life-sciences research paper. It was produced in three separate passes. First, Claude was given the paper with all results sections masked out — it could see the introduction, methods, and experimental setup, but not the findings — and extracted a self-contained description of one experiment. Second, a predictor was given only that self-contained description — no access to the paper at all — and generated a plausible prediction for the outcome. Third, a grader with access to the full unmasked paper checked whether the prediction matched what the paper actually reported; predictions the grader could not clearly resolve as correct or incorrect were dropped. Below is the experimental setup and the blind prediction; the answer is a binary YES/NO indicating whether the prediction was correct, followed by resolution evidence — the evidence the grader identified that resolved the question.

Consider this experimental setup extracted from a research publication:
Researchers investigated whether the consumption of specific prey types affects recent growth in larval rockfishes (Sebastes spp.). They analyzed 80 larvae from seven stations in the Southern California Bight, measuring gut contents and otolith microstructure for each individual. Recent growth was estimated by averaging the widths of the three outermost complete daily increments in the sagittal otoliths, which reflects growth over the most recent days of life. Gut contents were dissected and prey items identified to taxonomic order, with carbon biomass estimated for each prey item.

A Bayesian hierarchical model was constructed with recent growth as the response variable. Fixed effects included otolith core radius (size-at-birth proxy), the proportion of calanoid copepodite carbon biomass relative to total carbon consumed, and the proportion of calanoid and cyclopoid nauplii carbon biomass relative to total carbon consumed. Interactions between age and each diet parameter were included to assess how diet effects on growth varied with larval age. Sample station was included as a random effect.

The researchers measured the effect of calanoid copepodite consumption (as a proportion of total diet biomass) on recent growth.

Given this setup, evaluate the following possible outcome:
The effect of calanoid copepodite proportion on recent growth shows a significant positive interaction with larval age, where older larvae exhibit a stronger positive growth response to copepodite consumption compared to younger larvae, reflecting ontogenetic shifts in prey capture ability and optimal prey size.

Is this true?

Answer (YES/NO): NO